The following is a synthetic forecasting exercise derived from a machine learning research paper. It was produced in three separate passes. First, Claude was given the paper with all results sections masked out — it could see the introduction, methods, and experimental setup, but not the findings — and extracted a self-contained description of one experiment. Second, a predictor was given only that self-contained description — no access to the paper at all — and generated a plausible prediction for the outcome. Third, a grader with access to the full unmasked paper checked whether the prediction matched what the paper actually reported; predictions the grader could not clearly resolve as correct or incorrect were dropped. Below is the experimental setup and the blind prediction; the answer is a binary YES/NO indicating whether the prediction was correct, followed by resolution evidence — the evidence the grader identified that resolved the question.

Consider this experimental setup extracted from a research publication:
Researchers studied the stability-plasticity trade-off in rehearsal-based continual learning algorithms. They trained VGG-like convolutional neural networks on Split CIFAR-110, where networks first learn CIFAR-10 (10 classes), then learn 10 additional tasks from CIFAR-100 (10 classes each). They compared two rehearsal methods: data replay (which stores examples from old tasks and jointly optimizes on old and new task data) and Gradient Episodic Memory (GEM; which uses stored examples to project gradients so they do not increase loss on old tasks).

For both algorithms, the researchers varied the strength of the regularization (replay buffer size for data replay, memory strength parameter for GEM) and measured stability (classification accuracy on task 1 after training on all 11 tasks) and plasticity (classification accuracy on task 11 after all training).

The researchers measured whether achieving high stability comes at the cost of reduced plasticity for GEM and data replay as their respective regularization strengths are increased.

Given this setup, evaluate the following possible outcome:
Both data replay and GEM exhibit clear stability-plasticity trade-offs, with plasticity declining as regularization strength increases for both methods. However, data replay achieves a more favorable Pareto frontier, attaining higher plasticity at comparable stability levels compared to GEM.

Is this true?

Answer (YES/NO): NO